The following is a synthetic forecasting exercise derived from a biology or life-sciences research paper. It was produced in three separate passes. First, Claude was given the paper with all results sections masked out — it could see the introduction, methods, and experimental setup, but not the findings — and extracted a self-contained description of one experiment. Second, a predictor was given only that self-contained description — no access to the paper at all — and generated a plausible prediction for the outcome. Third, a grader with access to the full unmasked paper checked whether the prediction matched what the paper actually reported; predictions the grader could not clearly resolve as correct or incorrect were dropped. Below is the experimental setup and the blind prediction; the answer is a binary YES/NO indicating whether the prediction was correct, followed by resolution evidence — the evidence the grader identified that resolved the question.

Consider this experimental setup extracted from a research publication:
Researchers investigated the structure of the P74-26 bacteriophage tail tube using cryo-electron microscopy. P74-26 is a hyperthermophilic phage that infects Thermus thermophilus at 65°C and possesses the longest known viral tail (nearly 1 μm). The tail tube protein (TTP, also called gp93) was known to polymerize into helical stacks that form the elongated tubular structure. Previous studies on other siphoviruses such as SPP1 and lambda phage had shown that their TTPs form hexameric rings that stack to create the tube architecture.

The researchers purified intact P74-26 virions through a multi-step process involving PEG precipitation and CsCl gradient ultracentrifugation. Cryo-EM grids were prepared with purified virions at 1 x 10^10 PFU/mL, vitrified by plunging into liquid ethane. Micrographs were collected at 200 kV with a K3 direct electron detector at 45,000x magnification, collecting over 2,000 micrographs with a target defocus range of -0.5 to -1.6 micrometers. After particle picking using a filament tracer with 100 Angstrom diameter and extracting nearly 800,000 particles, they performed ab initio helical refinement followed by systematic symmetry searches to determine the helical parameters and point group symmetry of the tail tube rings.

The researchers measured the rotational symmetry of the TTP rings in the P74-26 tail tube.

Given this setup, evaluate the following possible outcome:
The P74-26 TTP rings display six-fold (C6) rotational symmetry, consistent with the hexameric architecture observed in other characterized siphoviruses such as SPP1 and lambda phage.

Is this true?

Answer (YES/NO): NO